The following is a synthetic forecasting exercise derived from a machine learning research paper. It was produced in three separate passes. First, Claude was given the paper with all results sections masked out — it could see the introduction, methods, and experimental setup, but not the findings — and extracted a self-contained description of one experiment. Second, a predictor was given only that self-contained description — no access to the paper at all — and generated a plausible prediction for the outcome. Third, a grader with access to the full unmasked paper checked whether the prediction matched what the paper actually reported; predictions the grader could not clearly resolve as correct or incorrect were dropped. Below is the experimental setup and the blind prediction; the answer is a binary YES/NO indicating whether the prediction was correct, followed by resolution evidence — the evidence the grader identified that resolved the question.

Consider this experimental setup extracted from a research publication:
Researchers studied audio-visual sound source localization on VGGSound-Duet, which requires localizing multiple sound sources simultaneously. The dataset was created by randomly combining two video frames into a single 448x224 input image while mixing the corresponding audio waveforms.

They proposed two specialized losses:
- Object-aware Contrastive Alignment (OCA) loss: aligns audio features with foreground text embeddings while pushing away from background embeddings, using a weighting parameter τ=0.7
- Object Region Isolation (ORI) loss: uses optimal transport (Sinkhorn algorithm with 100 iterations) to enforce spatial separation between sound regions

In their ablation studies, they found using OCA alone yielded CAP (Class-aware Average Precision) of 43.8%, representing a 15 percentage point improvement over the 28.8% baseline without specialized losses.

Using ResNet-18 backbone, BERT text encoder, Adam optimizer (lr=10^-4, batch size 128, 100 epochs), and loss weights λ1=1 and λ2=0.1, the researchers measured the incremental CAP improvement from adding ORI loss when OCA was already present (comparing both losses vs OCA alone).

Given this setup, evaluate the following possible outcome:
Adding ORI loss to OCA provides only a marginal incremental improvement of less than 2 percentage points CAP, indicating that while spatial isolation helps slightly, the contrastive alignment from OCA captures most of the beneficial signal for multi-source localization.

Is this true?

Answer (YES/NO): NO